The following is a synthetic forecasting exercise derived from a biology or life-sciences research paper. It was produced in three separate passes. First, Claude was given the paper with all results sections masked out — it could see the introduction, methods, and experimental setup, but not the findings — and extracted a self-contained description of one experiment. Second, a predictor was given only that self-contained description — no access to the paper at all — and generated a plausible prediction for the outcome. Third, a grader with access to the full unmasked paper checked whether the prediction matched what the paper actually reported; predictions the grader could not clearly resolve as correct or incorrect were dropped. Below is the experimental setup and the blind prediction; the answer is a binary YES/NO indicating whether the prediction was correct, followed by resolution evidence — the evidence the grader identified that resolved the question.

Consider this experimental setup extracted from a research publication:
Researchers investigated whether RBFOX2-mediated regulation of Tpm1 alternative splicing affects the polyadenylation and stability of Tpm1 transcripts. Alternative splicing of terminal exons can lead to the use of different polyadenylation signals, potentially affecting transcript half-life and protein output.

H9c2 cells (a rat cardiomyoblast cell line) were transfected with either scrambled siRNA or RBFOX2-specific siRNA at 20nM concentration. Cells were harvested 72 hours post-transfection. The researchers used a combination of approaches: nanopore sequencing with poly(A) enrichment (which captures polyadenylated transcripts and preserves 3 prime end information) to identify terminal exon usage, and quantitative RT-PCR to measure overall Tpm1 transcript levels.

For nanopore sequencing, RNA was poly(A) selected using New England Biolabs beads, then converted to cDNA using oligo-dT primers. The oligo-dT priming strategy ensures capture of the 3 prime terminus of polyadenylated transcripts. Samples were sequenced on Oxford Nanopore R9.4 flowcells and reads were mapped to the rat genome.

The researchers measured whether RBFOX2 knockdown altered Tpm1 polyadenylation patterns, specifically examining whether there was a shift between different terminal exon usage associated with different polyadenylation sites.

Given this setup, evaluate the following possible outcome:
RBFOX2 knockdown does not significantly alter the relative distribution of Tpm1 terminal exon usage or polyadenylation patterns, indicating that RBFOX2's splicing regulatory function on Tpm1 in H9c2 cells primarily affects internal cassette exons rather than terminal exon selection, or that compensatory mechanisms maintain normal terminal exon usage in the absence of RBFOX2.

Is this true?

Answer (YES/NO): NO